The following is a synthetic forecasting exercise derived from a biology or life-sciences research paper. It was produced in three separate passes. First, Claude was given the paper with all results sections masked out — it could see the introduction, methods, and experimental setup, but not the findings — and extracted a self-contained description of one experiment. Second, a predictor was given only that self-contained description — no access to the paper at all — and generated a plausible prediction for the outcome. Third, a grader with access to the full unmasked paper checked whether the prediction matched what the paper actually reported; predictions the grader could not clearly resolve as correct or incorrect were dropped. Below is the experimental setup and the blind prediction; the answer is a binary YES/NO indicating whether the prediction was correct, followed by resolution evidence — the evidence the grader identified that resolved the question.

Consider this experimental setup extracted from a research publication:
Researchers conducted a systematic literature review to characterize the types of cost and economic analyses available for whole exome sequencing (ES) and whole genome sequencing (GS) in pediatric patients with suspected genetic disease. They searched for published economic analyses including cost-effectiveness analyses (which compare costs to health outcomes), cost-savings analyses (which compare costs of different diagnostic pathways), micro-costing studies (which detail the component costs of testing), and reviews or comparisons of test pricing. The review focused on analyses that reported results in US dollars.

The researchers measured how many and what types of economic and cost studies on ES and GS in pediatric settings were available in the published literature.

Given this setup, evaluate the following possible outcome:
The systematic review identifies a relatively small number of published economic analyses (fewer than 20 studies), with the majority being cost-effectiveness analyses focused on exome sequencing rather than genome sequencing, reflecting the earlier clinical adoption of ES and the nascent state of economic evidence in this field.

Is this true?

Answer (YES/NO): NO